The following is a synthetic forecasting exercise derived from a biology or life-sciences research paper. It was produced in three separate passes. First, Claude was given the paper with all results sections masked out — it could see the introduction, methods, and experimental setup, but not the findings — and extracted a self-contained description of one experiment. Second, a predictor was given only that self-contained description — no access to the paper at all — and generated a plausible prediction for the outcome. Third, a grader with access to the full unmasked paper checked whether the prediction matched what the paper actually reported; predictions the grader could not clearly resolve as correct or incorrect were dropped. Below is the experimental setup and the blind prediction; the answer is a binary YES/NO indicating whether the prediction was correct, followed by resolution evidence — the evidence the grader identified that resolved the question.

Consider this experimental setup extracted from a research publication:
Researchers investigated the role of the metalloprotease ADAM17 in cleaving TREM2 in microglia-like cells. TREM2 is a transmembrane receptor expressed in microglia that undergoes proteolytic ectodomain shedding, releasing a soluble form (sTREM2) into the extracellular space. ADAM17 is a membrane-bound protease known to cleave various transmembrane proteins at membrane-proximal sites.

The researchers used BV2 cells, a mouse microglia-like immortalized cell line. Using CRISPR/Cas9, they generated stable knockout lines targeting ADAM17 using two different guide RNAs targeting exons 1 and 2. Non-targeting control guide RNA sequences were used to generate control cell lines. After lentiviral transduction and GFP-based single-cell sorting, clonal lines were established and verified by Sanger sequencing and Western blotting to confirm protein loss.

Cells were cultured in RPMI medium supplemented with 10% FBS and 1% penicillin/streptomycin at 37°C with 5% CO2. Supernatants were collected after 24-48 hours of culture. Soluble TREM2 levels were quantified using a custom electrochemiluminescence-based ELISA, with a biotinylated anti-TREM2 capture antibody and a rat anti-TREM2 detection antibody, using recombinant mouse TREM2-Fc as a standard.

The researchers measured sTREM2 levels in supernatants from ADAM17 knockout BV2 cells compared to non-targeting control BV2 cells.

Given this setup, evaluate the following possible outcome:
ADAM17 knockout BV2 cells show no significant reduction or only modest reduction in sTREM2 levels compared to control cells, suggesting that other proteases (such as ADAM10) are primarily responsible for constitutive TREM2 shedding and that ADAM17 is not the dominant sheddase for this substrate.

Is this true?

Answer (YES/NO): NO